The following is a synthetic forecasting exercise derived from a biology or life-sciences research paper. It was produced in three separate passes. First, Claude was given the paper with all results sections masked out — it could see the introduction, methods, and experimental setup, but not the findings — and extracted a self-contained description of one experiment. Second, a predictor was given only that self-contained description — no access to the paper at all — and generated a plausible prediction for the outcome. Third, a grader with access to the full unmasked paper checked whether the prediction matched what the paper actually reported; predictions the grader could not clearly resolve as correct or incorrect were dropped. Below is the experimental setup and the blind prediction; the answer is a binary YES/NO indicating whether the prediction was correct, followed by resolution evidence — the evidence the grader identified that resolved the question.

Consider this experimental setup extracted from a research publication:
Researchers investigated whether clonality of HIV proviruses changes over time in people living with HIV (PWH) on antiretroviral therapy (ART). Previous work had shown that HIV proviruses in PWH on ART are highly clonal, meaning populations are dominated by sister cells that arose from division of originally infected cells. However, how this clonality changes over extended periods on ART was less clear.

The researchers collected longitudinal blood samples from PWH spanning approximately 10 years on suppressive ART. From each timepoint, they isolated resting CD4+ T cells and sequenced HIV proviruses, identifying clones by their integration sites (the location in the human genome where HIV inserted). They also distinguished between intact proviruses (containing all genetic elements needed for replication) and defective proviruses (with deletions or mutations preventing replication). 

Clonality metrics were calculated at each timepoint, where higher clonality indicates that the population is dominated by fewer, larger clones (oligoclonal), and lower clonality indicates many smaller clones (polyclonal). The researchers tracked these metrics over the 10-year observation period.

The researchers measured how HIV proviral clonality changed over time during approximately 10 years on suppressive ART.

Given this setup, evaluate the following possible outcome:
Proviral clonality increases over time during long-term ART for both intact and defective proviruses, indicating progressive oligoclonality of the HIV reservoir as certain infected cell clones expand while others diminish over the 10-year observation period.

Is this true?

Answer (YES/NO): YES